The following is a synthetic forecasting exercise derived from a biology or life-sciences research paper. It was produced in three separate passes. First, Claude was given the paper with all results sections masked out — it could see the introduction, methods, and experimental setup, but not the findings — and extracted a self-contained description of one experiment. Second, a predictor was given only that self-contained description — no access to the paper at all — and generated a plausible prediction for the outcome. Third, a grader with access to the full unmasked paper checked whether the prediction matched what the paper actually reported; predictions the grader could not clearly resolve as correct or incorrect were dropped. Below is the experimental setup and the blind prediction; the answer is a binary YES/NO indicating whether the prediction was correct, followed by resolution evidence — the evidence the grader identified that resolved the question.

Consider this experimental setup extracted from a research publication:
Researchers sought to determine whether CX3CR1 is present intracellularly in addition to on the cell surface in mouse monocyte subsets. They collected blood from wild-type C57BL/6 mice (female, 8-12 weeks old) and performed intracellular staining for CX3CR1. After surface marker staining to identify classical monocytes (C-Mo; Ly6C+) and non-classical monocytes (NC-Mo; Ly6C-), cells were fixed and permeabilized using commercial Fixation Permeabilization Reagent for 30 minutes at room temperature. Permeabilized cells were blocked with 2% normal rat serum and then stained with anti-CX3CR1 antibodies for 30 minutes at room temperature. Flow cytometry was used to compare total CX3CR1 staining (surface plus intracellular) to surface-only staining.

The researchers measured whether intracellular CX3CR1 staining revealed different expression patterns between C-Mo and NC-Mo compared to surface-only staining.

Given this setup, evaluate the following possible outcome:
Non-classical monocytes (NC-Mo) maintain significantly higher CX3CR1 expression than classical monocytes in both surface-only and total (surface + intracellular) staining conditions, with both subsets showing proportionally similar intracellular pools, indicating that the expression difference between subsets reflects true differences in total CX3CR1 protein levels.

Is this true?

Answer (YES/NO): NO